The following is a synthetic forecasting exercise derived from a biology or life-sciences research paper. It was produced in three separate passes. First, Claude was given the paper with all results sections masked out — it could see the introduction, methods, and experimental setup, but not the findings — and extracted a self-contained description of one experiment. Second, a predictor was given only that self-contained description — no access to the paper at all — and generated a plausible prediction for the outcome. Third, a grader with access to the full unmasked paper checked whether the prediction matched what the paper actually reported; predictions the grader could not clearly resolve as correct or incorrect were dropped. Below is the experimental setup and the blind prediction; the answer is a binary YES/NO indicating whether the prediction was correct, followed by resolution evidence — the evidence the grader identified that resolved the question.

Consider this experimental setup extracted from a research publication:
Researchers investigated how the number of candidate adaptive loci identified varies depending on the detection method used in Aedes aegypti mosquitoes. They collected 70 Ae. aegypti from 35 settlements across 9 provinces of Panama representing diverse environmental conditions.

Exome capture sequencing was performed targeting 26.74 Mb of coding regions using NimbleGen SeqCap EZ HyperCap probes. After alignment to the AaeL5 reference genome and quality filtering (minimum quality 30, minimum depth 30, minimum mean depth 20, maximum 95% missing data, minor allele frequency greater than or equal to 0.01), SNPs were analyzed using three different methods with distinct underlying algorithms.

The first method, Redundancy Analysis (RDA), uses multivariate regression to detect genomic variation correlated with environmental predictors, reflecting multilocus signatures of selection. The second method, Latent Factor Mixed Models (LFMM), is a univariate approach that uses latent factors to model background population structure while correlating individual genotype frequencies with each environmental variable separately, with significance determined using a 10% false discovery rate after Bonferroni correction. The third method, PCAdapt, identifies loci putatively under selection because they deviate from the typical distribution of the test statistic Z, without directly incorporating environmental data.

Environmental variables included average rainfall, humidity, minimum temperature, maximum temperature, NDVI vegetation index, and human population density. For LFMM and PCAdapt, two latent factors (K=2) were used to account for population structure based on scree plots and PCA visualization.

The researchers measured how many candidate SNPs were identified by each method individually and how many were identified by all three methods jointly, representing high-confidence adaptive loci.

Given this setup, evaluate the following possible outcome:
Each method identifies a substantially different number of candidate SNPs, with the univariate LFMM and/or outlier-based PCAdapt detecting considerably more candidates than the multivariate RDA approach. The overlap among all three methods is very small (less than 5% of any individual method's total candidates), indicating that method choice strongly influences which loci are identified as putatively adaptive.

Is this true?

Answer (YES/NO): NO